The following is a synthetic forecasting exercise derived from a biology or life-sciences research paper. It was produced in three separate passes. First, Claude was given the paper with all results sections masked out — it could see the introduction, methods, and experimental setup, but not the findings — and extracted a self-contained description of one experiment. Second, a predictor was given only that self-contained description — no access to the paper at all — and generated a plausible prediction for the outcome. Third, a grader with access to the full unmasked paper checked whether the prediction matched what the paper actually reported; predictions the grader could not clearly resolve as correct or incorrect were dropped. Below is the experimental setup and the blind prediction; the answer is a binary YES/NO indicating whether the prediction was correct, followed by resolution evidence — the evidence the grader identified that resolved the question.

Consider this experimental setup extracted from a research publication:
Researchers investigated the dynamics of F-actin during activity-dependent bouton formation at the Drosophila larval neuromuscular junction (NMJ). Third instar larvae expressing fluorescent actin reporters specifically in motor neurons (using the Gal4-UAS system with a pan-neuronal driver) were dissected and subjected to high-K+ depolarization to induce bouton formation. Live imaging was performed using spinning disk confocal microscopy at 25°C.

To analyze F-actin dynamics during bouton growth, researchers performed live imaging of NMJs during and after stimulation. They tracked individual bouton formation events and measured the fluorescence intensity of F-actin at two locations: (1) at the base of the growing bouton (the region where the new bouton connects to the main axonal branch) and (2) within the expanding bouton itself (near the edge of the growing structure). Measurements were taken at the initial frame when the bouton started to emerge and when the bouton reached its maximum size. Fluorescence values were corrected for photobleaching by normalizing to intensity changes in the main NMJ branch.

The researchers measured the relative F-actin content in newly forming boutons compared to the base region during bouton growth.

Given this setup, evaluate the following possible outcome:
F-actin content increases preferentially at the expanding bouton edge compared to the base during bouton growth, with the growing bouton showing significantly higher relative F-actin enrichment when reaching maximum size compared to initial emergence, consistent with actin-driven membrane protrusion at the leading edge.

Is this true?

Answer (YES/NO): NO